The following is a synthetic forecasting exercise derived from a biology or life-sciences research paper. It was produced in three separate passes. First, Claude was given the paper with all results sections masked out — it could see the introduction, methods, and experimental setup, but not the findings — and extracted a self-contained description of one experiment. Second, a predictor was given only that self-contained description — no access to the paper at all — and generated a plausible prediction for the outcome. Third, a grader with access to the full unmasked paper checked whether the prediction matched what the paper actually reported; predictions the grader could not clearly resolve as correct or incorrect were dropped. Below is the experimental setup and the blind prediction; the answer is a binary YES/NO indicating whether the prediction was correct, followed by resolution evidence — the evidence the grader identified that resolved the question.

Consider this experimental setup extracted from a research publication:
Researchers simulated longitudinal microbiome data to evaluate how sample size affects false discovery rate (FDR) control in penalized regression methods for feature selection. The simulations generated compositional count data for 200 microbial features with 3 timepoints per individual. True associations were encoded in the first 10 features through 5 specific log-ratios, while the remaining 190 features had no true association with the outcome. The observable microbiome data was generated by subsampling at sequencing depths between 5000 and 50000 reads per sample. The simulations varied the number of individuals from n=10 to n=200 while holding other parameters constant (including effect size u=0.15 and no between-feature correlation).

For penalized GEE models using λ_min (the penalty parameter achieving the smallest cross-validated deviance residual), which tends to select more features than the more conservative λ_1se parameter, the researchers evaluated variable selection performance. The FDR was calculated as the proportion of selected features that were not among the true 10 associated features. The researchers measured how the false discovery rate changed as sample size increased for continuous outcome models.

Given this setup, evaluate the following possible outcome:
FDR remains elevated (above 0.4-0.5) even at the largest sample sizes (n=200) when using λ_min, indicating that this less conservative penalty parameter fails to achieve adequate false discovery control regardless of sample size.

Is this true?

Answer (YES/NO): NO